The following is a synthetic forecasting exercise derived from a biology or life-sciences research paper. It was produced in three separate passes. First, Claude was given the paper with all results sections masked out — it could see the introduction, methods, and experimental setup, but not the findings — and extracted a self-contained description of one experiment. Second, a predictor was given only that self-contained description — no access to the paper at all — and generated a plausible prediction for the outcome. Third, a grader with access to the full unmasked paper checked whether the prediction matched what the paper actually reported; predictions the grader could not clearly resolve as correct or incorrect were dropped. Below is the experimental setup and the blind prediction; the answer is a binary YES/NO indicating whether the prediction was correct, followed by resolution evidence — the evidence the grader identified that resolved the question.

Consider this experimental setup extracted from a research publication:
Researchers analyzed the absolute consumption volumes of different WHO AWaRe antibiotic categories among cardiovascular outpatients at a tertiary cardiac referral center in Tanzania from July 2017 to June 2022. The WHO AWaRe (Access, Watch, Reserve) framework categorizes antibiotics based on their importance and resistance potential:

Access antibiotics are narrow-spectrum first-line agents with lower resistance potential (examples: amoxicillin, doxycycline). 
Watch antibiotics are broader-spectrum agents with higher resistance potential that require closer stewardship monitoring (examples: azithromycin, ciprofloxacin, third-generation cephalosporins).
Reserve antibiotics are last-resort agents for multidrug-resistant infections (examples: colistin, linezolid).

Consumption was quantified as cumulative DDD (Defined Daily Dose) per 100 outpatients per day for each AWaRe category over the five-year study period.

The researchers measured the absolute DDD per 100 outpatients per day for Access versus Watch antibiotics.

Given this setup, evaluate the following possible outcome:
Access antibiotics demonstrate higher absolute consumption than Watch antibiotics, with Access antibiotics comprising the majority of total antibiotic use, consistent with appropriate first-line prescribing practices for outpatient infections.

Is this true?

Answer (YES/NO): NO